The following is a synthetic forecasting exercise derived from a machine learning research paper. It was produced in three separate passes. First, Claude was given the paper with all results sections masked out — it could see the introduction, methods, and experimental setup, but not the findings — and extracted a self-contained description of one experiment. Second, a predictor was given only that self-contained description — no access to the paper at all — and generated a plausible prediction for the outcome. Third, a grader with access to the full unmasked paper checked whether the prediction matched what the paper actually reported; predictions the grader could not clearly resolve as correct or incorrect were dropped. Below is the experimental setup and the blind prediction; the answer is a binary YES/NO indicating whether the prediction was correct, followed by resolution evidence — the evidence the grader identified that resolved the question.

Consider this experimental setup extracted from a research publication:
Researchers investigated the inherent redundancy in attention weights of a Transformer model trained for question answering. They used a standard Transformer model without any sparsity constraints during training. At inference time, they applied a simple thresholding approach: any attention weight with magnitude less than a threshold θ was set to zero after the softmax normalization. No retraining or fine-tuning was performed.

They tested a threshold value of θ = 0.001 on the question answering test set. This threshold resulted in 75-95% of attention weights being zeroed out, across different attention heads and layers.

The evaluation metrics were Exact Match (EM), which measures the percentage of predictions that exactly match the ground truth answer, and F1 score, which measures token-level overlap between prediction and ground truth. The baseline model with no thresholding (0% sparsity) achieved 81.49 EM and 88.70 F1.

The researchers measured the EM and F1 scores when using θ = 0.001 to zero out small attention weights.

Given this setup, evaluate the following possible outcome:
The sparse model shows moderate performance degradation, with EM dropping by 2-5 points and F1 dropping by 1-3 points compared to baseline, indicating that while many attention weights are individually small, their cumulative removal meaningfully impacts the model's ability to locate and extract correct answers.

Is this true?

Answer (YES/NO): NO